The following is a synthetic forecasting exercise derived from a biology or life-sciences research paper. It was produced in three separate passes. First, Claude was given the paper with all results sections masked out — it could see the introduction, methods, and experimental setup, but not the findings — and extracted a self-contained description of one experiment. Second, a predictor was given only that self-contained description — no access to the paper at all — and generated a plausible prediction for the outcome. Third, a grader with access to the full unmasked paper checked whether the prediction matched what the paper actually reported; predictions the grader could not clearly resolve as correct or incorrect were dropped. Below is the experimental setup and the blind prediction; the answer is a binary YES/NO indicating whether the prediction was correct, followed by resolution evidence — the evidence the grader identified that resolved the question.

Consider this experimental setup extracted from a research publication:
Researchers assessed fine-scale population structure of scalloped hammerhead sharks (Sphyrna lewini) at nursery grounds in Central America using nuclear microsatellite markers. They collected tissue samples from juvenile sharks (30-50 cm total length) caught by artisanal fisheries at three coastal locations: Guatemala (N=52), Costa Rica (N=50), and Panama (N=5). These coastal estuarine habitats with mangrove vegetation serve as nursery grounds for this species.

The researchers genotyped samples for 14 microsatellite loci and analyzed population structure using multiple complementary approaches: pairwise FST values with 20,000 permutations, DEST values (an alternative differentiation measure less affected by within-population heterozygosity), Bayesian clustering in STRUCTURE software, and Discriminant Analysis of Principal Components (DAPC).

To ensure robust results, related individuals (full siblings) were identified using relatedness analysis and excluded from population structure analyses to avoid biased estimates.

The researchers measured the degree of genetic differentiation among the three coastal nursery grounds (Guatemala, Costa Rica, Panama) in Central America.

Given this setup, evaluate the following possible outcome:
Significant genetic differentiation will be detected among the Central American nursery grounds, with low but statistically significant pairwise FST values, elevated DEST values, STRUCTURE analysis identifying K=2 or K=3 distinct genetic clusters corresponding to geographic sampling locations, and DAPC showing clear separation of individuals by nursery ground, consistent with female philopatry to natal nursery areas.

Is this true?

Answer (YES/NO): YES